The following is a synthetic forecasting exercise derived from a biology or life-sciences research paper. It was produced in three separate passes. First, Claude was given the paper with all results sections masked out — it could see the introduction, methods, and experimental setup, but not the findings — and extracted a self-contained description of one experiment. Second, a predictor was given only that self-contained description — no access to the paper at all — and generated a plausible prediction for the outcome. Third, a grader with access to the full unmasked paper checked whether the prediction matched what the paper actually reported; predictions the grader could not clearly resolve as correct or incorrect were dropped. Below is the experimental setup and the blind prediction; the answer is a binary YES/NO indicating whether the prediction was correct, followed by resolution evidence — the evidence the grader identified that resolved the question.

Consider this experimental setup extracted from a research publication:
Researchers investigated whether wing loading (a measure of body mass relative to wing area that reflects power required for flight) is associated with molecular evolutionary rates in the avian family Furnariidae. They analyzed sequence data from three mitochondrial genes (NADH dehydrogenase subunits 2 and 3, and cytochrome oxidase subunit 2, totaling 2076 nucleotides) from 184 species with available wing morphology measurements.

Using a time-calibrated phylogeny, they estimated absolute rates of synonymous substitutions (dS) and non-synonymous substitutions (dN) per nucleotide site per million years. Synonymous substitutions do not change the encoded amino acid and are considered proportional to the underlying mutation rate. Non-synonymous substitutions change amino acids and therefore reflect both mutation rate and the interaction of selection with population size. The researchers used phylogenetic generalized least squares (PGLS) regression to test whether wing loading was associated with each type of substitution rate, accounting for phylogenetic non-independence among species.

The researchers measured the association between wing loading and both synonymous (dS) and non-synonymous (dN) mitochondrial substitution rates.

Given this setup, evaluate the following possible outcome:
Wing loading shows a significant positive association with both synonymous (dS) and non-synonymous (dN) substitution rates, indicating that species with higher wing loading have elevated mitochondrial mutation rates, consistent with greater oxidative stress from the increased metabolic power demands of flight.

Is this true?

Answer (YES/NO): YES